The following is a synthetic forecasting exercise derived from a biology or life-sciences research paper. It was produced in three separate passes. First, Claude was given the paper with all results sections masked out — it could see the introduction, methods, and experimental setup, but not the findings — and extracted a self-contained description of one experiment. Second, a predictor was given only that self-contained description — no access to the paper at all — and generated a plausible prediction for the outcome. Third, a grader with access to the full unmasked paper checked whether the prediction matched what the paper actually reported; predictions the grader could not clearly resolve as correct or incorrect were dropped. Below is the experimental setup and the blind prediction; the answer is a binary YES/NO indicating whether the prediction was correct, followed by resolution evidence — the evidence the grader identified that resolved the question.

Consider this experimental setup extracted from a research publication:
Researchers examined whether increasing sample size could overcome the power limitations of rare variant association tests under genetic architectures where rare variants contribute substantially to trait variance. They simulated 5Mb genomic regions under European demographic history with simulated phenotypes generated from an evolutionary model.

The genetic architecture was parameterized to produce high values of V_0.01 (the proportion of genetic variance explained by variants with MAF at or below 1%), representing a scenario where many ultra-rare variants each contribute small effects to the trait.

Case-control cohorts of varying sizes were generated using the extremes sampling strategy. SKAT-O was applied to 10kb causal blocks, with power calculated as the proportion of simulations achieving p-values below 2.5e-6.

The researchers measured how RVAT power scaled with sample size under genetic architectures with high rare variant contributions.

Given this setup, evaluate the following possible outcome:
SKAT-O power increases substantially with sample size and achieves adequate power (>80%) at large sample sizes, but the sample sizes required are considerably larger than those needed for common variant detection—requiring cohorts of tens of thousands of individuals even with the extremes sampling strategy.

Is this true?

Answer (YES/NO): NO